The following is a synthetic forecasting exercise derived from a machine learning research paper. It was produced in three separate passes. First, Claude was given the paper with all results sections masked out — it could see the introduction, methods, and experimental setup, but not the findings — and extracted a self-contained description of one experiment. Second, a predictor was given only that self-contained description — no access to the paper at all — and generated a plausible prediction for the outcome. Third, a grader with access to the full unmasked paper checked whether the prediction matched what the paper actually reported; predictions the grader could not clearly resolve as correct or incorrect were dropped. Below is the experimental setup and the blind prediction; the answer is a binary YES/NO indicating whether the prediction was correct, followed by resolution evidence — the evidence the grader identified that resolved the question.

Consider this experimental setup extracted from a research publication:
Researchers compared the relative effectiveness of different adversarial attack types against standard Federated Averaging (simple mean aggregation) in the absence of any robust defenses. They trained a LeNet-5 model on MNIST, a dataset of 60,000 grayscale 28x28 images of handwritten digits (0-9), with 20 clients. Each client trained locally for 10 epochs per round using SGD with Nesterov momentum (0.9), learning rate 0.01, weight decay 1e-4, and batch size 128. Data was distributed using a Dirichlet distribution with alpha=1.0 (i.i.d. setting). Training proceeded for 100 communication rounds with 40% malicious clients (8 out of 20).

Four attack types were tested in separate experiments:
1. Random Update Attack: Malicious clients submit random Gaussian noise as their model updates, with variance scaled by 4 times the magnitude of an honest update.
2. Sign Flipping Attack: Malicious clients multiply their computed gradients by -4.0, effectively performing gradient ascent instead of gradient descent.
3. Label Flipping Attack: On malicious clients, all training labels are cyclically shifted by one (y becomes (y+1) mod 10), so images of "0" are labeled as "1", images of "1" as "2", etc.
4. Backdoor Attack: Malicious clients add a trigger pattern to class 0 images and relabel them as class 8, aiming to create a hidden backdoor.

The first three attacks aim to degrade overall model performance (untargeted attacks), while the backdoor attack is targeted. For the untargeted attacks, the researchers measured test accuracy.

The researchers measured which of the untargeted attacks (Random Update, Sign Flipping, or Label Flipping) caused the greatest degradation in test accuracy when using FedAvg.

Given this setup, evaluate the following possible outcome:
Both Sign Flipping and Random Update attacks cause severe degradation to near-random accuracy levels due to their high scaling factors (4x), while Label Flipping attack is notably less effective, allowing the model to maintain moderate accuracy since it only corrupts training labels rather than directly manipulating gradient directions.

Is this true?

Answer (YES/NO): NO